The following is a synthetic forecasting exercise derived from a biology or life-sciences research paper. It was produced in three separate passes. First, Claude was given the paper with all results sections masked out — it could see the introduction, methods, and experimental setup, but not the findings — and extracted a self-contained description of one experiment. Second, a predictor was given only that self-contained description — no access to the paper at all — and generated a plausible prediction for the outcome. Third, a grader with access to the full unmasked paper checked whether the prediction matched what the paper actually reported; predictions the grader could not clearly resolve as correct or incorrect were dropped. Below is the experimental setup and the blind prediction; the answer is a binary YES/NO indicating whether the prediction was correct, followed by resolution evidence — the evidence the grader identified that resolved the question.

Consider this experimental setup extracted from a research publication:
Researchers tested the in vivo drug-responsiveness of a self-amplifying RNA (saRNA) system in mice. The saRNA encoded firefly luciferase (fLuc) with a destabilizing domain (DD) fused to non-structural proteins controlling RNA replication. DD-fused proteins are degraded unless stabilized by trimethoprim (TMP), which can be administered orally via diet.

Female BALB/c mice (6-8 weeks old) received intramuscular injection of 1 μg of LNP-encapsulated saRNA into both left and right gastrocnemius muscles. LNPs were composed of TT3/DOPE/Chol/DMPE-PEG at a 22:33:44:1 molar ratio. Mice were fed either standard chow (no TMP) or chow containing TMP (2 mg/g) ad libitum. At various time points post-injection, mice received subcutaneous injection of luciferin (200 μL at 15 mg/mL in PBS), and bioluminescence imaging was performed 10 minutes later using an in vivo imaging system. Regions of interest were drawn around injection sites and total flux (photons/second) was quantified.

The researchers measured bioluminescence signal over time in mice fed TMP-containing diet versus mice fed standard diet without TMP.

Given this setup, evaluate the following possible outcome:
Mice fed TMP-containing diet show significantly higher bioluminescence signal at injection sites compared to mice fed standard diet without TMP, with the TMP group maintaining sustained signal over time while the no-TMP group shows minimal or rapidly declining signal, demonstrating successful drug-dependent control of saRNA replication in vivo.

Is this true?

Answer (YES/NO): YES